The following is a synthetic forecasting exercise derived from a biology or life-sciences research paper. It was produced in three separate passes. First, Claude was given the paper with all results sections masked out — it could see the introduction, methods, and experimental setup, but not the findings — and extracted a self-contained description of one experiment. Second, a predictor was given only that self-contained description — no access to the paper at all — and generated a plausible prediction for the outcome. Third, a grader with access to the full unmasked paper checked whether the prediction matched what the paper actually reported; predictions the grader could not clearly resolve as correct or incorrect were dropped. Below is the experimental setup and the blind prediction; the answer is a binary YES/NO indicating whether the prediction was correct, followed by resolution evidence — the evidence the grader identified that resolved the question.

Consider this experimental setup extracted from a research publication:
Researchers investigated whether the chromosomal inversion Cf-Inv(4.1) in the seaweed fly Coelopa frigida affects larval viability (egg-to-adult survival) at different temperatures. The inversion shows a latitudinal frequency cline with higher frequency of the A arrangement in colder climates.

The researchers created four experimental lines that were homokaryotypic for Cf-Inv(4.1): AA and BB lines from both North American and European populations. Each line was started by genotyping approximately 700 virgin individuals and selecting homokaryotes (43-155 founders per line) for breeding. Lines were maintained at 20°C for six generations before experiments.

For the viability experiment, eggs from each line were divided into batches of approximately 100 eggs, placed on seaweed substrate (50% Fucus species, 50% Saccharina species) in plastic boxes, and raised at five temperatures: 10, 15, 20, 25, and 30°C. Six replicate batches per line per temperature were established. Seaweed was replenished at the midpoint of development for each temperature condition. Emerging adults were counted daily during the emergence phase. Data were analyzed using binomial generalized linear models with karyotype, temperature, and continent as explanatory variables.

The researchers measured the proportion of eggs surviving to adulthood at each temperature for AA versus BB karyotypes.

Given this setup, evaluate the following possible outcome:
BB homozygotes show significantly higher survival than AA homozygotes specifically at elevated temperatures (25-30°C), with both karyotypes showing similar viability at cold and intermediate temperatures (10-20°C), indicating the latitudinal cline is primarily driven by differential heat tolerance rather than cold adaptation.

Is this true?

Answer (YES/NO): NO